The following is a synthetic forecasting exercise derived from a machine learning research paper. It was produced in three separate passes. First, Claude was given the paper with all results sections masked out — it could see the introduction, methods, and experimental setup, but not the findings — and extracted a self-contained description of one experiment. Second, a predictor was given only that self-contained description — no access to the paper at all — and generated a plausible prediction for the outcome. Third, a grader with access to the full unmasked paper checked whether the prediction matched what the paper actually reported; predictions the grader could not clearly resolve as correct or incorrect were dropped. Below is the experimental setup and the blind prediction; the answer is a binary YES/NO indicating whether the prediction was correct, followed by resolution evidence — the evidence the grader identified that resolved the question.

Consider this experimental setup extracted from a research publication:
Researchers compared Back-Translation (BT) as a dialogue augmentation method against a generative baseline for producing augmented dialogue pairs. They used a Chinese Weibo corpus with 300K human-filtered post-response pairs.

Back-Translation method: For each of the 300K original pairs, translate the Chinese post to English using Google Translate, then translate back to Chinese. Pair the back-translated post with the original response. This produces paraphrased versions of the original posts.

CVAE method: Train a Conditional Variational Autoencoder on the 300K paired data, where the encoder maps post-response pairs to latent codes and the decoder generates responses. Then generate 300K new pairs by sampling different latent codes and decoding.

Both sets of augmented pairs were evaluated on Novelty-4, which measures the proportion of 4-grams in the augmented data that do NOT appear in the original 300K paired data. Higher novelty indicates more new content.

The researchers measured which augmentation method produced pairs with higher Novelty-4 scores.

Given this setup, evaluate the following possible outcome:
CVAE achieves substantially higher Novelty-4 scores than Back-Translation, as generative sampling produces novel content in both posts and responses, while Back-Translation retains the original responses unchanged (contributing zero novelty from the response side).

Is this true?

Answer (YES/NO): NO